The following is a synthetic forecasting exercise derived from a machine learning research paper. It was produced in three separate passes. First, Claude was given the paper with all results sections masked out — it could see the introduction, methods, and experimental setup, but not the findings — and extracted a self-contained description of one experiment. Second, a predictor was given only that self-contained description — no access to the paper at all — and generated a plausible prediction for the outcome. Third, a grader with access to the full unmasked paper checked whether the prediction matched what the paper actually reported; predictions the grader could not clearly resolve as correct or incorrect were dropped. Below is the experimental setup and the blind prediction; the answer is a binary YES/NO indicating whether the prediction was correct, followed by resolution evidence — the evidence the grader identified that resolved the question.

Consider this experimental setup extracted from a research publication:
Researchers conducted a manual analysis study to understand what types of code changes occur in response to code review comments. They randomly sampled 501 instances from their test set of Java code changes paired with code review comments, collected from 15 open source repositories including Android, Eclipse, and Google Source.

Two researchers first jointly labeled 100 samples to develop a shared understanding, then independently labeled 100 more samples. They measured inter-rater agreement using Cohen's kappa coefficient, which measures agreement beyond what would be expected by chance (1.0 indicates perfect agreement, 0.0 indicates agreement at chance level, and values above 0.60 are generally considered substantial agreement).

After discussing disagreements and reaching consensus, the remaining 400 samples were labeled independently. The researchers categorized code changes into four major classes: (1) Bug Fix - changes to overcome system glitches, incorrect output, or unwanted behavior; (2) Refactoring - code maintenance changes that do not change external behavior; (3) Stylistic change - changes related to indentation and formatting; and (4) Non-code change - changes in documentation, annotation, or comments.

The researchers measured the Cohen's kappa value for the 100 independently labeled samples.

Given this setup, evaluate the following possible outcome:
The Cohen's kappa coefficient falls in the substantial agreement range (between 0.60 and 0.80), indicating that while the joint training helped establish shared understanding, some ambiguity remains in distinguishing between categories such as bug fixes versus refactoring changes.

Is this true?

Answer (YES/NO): YES